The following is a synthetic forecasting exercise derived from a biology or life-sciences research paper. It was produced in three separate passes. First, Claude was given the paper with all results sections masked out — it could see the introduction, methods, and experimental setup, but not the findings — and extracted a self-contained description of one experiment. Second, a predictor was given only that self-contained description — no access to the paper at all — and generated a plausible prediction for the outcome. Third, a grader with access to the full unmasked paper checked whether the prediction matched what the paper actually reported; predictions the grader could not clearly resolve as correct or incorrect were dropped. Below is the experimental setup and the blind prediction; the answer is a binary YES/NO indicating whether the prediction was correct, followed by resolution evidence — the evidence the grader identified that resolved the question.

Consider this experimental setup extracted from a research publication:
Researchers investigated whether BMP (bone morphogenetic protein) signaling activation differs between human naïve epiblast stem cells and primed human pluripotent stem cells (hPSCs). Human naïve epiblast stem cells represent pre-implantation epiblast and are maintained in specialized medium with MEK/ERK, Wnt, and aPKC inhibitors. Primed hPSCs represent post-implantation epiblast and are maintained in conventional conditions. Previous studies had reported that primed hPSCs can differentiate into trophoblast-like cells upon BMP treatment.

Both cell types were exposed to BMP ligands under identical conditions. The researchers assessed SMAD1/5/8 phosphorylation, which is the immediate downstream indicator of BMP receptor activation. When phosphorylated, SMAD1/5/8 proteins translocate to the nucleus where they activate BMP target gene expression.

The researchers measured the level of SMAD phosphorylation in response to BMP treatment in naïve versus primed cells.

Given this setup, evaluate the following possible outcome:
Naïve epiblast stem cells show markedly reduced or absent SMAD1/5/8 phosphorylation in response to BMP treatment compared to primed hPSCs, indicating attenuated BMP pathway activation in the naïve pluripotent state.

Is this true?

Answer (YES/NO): YES